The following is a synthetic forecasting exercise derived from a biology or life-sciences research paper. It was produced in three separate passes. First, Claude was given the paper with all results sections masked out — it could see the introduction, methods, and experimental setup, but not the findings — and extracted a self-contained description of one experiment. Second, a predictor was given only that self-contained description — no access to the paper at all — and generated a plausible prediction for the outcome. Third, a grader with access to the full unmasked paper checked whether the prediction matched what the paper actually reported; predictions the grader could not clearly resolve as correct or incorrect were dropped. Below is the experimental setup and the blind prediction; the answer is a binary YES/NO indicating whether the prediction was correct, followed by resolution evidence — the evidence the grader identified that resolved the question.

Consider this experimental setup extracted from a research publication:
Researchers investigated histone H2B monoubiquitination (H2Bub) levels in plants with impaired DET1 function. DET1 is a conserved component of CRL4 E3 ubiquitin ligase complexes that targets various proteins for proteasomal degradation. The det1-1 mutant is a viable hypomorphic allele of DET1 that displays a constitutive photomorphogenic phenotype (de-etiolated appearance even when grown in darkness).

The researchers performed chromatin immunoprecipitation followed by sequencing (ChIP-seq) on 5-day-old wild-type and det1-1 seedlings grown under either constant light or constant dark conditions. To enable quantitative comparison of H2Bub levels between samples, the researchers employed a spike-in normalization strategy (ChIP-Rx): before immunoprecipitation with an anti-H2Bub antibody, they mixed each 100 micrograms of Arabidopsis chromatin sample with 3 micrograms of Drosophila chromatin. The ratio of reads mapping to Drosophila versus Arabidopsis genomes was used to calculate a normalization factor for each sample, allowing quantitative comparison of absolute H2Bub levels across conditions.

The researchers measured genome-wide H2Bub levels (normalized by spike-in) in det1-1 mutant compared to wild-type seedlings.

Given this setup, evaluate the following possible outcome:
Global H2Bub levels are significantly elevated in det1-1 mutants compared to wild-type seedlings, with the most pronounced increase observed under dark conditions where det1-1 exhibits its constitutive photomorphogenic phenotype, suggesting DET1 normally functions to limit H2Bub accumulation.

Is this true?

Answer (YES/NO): NO